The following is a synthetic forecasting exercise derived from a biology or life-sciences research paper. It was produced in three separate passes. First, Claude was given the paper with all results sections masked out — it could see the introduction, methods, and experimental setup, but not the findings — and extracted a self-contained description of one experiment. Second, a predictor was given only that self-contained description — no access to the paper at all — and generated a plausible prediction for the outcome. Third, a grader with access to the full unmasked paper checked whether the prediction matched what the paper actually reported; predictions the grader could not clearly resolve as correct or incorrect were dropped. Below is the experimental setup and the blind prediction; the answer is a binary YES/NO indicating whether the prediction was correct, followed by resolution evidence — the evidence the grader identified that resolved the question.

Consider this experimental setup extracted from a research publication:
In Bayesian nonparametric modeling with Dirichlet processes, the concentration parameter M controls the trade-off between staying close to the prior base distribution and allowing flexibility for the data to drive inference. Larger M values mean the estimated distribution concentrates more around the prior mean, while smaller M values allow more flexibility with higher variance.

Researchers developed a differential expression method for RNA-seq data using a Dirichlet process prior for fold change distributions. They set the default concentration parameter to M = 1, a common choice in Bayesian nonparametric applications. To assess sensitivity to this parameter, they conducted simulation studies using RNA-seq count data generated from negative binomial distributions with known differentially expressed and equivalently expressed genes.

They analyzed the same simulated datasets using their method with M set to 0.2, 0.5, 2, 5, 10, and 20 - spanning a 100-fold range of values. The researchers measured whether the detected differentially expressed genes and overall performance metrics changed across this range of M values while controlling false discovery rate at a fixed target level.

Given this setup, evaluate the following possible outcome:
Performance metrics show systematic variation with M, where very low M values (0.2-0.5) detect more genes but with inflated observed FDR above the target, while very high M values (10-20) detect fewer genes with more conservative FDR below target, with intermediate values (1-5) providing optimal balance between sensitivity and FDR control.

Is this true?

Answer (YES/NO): NO